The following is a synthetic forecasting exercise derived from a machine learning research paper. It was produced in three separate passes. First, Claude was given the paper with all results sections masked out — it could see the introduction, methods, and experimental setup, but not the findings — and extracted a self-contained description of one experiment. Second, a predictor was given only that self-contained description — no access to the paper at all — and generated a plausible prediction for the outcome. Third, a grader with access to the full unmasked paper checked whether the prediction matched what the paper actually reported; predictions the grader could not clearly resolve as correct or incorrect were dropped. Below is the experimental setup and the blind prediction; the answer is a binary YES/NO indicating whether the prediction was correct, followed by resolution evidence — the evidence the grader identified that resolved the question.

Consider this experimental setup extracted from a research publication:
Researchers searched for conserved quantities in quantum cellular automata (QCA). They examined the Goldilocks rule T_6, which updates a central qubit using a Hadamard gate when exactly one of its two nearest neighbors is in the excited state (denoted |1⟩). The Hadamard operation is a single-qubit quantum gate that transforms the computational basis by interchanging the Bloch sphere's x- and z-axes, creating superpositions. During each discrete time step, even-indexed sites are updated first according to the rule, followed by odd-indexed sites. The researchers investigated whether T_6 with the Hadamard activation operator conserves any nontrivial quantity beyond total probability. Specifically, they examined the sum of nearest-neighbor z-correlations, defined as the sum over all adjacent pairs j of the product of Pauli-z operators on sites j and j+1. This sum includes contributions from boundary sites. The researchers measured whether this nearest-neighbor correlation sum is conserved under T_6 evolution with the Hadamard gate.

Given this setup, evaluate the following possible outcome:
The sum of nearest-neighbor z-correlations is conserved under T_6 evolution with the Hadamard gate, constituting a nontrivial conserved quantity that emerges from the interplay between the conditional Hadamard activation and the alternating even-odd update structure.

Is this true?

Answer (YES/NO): YES